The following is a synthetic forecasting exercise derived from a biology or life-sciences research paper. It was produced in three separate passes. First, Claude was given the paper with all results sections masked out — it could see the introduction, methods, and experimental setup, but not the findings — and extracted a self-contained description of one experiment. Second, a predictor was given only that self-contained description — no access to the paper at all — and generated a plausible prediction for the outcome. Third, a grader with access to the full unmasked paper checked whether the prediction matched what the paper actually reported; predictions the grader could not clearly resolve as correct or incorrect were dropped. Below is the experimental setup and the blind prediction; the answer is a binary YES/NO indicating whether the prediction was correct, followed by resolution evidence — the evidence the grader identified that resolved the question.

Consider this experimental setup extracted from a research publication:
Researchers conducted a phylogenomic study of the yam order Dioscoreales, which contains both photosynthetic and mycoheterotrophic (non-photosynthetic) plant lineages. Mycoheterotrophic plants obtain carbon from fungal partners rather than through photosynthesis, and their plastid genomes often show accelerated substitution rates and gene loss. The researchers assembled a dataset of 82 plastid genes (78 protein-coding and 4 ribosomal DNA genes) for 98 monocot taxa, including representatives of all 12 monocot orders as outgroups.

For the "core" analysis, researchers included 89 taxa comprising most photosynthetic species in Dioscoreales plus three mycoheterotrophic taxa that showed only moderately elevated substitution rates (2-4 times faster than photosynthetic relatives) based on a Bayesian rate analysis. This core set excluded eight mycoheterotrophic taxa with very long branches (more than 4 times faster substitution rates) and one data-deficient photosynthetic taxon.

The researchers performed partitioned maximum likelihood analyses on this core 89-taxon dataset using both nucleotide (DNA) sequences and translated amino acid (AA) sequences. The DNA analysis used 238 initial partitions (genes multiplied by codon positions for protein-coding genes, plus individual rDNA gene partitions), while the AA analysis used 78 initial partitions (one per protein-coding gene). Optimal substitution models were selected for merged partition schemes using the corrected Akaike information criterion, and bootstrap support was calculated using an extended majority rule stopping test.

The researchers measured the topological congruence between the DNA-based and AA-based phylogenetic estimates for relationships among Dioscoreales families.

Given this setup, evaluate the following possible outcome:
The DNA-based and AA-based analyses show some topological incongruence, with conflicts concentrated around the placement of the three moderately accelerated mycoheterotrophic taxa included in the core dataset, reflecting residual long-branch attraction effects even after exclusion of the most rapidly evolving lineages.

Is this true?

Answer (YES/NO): NO